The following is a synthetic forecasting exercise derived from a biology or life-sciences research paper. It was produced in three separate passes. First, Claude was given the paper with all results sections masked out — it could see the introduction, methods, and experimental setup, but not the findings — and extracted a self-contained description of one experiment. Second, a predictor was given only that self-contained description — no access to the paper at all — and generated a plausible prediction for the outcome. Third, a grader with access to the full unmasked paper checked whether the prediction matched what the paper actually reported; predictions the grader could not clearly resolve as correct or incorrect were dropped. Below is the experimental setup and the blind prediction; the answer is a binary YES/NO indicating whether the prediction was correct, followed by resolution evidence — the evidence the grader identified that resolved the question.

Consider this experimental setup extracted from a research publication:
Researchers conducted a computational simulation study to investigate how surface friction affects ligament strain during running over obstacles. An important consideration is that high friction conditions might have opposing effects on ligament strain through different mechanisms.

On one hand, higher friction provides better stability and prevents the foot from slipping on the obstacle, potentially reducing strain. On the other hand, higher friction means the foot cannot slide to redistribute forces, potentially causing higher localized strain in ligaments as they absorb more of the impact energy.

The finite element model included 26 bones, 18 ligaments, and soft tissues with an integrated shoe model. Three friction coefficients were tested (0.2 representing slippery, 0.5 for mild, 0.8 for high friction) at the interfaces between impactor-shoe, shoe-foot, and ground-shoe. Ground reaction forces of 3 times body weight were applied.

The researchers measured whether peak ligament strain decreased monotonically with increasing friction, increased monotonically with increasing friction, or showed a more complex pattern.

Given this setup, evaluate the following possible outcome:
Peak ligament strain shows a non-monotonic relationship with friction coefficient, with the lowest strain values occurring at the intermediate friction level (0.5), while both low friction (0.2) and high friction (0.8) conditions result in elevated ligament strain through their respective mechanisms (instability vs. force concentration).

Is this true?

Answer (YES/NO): NO